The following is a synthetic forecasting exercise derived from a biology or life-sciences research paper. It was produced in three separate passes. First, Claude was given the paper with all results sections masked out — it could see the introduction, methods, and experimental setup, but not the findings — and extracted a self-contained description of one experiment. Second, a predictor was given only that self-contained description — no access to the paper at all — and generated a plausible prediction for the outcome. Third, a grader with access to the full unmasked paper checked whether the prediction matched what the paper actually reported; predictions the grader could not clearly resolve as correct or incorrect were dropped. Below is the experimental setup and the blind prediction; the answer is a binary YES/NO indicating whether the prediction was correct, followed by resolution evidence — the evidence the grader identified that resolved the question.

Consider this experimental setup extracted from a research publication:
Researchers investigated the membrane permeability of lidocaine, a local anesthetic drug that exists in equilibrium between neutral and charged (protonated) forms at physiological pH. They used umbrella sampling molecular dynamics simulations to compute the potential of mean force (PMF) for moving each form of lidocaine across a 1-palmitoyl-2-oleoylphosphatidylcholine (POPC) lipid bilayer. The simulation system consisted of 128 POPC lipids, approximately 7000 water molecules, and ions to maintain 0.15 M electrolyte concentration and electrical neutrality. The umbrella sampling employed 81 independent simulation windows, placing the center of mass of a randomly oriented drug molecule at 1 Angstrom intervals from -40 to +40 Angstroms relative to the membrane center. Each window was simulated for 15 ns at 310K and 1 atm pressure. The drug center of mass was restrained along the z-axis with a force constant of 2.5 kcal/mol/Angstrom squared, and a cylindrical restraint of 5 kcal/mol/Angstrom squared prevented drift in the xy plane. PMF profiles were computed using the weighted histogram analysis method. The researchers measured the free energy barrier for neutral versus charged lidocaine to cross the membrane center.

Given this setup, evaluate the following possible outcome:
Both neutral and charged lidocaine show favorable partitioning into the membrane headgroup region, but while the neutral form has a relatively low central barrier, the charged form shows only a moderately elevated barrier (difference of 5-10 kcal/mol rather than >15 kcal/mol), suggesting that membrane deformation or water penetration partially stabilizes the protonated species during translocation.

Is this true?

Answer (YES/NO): NO